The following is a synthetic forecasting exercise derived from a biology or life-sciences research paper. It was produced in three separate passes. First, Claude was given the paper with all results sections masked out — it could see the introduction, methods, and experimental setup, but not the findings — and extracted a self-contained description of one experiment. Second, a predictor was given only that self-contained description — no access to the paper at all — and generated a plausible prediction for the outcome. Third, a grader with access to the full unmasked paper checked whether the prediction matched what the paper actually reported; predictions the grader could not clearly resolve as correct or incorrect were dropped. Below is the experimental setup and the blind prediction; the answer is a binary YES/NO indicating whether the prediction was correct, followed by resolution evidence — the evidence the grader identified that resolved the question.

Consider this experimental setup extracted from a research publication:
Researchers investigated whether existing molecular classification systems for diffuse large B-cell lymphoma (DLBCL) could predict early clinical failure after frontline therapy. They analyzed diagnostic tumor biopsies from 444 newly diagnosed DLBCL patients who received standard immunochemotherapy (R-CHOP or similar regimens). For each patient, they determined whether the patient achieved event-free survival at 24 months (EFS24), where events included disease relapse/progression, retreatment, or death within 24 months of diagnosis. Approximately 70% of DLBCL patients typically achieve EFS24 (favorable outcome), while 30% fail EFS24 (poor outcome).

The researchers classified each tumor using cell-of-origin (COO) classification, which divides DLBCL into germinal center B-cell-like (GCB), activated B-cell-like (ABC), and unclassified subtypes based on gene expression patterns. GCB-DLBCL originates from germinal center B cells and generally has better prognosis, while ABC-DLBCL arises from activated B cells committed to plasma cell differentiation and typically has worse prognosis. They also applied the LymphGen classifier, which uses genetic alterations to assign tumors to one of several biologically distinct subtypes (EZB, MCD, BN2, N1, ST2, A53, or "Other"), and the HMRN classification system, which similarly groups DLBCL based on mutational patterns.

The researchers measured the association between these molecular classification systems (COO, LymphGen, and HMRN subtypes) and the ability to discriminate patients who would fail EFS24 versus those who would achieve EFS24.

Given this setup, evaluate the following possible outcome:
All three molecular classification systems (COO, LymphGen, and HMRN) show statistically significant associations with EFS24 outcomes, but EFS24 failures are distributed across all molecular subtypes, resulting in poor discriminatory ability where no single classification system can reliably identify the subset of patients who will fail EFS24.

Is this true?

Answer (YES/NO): NO